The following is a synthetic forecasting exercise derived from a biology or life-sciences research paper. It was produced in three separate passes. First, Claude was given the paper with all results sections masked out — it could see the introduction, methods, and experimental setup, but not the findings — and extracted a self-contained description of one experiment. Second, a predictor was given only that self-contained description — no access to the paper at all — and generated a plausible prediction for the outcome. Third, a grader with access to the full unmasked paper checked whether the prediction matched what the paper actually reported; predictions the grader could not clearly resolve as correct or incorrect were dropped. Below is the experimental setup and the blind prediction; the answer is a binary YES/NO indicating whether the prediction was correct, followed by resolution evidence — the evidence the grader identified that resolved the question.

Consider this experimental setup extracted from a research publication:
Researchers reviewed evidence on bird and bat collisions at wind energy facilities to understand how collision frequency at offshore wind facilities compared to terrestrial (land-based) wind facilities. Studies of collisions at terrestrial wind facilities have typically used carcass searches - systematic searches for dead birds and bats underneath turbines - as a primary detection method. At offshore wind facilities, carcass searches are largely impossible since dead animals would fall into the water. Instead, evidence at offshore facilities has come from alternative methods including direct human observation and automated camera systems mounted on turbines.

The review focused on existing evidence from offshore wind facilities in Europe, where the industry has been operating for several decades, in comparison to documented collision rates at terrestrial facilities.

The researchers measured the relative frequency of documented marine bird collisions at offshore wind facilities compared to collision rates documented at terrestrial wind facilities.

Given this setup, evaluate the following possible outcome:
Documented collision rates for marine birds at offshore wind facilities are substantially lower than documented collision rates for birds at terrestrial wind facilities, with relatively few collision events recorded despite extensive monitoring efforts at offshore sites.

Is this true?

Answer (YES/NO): YES